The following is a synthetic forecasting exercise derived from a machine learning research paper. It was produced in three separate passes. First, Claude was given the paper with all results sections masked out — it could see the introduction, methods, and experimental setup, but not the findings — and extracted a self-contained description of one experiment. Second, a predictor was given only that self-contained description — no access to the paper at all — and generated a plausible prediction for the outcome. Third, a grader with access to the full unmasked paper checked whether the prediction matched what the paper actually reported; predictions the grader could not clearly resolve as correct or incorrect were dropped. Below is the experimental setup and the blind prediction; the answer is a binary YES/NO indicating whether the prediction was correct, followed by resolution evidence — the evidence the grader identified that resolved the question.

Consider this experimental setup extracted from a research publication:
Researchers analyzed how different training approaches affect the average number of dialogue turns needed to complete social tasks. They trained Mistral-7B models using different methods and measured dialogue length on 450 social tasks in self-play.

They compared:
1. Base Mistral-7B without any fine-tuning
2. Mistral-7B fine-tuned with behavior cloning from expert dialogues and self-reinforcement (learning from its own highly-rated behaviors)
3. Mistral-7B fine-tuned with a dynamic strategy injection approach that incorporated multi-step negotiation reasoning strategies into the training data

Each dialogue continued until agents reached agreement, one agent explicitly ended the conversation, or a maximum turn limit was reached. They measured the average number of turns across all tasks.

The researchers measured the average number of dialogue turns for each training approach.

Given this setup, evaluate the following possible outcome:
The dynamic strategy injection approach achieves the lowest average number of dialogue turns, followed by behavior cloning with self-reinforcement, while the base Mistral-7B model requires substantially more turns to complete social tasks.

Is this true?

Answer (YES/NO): YES